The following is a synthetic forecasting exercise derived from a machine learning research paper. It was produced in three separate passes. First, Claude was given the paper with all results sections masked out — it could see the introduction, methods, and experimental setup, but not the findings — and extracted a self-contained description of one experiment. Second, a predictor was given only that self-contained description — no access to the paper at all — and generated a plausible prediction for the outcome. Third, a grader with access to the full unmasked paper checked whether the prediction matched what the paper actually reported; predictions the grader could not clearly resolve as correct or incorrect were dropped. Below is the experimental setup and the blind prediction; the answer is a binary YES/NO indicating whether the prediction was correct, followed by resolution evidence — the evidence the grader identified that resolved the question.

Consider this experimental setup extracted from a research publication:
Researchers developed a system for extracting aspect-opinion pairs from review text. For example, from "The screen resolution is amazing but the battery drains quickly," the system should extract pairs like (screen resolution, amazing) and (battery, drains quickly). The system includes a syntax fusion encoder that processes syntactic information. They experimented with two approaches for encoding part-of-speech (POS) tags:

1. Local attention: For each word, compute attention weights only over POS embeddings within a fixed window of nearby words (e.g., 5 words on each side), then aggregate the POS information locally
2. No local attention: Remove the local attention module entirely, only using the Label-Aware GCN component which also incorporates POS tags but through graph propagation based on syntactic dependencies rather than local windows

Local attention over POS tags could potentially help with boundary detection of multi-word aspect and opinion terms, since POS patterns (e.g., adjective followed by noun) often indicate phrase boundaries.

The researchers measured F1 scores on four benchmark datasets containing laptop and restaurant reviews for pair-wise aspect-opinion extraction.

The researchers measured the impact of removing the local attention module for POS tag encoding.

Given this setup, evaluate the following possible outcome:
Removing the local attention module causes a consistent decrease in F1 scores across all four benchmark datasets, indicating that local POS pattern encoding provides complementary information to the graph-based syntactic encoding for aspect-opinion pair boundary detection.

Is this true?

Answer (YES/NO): YES